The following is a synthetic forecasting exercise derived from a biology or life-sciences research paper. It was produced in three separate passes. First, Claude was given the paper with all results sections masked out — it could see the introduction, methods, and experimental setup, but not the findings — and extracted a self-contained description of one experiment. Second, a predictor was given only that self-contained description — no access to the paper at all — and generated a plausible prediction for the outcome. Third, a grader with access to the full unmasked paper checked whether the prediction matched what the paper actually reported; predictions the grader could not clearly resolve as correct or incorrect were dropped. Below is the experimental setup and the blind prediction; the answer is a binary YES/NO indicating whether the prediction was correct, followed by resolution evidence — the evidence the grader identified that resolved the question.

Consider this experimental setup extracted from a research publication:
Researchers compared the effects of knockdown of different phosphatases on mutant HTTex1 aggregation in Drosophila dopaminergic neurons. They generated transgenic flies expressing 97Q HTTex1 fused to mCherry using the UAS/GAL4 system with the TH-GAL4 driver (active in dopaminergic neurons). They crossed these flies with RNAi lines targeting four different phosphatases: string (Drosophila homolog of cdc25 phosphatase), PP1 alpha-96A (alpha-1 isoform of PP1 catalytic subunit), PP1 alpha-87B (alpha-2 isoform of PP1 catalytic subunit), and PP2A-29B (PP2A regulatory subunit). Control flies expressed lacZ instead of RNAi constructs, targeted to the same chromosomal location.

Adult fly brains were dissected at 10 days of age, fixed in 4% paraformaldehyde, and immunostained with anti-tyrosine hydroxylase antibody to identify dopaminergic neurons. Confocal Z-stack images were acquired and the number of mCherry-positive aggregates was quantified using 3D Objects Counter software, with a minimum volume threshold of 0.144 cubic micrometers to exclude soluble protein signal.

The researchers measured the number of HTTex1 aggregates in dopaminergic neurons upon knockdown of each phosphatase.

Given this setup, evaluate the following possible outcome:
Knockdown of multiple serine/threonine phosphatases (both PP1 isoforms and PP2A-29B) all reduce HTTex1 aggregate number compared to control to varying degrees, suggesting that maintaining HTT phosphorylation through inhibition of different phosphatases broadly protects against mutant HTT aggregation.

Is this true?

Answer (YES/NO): NO